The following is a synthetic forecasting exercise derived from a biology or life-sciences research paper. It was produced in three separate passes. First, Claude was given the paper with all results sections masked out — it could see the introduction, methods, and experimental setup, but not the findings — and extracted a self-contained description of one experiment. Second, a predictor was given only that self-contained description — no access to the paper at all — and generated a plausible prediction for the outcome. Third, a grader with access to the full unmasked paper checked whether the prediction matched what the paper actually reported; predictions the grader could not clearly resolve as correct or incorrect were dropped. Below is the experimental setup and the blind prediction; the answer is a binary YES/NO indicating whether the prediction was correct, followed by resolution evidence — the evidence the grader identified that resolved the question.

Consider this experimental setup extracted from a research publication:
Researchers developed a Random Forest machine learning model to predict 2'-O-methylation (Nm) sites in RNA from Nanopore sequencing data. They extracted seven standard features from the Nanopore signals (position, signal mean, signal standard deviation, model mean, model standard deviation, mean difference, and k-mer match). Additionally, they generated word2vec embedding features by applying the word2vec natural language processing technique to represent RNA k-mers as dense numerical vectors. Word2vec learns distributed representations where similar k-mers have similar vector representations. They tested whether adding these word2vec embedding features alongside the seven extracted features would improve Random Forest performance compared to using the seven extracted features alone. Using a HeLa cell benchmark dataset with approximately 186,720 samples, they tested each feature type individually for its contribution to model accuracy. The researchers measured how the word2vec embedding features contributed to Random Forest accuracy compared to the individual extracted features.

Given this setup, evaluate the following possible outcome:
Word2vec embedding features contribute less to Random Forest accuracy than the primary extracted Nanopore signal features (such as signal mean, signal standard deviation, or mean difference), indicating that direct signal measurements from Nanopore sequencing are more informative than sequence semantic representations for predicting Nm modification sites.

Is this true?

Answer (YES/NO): NO